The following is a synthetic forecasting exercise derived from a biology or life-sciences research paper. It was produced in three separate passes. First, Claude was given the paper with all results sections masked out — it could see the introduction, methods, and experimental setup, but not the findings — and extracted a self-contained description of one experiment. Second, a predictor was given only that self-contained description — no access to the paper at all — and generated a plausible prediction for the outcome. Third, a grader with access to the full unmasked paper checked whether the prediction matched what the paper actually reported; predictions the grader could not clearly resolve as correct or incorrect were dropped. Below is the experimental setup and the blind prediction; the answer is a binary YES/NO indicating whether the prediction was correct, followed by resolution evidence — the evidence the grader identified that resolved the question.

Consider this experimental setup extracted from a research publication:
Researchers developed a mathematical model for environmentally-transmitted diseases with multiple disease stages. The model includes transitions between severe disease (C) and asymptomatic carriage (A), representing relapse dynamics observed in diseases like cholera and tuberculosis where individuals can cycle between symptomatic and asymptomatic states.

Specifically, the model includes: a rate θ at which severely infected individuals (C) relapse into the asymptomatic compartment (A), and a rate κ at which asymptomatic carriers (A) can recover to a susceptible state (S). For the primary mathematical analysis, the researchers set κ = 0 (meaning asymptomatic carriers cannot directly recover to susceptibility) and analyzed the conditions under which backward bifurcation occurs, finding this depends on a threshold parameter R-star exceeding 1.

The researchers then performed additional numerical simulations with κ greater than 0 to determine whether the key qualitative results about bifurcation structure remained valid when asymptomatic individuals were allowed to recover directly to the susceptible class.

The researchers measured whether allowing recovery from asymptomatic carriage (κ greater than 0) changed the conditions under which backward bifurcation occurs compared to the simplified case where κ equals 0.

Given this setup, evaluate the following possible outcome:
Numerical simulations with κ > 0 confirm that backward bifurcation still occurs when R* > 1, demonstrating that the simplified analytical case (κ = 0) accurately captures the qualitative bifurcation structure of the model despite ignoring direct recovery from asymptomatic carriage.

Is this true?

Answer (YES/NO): YES